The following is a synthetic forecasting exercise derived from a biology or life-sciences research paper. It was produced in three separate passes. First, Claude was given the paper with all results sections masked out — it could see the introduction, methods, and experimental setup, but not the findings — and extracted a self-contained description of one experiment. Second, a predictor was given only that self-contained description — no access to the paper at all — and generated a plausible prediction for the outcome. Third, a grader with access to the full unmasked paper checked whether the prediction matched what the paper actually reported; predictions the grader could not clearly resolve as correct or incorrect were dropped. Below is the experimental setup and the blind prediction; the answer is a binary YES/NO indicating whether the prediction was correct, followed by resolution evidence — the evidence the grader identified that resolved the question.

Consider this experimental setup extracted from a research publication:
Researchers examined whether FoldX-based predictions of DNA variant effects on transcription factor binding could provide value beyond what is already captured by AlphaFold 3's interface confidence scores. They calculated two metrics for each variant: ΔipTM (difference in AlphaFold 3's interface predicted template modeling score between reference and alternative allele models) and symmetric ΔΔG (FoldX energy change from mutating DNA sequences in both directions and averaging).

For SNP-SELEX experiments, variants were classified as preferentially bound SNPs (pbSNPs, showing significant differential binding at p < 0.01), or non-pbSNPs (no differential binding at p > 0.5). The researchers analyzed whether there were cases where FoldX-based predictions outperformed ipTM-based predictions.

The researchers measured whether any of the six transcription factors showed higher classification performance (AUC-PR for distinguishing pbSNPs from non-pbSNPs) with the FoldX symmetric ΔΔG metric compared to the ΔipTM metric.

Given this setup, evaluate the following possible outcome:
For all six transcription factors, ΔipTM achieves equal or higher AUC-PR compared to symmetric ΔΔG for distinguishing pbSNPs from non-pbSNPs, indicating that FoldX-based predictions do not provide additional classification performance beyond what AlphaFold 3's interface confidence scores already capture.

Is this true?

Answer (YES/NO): NO